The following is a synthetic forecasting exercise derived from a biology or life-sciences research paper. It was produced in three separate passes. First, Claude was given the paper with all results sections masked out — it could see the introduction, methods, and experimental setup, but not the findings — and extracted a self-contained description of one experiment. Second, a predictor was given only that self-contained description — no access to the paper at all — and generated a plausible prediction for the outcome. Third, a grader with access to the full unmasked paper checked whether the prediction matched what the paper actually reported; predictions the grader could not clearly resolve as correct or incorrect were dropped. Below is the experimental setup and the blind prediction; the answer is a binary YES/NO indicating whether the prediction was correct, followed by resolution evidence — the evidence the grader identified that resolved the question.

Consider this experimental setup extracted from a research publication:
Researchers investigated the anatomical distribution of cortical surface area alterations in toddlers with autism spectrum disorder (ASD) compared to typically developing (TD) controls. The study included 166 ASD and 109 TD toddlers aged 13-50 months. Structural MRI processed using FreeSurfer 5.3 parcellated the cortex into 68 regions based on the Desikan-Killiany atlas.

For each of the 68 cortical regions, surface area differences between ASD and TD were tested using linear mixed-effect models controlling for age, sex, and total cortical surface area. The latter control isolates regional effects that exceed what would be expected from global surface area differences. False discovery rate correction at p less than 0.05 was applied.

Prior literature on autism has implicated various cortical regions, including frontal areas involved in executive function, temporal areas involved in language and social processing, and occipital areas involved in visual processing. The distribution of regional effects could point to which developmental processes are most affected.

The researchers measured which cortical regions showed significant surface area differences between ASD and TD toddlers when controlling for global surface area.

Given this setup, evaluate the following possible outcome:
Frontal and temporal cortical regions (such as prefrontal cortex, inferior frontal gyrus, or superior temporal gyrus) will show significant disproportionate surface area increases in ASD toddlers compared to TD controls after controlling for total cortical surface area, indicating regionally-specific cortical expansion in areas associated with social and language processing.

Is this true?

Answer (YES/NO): NO